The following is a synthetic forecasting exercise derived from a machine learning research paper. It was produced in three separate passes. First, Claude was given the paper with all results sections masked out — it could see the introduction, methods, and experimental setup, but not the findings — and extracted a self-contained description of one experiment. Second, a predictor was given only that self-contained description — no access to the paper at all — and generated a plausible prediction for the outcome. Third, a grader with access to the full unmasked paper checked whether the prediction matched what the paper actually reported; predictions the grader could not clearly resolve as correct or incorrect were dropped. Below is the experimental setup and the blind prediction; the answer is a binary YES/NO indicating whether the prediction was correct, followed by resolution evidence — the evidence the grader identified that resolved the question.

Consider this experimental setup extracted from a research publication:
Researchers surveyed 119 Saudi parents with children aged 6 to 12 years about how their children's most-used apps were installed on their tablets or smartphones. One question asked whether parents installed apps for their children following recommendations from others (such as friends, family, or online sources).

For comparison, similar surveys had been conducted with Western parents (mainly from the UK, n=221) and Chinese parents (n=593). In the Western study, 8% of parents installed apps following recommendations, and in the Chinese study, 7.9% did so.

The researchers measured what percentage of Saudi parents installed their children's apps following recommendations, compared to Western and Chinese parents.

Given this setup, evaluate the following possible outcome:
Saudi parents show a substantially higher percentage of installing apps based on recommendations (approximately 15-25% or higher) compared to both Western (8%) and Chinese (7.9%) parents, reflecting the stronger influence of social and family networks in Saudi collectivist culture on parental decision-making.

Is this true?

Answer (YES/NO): NO